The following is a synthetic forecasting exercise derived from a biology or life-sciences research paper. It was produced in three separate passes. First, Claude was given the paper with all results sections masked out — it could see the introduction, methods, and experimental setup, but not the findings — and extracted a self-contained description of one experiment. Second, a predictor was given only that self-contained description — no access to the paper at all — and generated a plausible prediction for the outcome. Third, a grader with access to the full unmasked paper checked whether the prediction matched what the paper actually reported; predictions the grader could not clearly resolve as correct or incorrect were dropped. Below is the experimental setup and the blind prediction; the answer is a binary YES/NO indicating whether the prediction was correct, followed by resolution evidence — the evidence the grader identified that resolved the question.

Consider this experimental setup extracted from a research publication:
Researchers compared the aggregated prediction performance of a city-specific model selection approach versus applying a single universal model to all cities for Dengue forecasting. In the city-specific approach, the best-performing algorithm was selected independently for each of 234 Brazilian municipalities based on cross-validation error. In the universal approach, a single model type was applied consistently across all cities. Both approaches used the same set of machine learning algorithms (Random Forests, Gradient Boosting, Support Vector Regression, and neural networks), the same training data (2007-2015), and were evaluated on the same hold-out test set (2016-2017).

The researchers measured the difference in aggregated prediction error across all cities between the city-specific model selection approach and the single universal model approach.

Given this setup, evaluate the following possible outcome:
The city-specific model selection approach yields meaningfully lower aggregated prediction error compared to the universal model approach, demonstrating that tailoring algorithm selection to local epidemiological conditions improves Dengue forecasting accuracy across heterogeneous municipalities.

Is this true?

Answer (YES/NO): NO